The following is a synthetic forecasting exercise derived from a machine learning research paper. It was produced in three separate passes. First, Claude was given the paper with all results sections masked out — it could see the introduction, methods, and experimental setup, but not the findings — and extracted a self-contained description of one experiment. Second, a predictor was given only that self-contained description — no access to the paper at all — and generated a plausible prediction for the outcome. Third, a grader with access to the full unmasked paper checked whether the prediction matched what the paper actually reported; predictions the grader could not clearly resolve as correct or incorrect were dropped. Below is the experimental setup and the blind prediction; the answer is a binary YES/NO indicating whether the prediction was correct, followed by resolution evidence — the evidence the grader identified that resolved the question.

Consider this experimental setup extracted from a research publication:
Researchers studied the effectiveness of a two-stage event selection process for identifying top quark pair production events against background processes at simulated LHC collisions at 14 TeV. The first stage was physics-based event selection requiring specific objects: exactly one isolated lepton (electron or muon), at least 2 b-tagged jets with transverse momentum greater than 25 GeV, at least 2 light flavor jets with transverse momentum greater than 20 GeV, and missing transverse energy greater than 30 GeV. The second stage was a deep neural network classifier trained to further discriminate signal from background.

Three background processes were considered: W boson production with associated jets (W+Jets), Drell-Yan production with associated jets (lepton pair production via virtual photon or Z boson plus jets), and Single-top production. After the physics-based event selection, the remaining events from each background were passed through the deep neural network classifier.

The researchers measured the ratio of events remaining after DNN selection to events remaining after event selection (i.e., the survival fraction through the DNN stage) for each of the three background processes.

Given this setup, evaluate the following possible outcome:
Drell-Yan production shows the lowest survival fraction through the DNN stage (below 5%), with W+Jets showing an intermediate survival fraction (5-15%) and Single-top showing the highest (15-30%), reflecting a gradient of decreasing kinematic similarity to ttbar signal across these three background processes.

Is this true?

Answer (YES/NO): NO